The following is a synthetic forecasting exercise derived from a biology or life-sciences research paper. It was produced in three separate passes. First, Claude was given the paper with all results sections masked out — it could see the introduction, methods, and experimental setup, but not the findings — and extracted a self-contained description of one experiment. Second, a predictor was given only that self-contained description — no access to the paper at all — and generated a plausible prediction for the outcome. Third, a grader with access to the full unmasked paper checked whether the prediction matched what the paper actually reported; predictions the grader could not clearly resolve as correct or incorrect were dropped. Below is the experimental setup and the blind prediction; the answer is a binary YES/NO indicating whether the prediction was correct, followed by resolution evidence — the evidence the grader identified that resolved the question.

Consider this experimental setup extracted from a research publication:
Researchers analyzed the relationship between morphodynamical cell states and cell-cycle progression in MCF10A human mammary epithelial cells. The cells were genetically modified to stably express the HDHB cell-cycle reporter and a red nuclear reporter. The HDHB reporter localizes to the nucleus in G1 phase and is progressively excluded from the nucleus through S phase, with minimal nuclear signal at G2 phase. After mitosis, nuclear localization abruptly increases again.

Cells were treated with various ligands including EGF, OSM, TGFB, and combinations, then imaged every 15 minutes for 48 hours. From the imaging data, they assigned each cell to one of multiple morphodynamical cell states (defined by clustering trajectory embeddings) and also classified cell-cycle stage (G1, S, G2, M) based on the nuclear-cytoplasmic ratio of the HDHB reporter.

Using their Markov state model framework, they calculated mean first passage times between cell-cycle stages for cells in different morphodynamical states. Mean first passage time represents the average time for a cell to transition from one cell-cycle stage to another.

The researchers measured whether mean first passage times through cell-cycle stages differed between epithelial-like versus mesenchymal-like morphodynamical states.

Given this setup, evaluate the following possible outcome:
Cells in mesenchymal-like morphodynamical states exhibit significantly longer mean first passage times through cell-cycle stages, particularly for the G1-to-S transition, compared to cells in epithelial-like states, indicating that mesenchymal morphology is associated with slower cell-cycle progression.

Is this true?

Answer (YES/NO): YES